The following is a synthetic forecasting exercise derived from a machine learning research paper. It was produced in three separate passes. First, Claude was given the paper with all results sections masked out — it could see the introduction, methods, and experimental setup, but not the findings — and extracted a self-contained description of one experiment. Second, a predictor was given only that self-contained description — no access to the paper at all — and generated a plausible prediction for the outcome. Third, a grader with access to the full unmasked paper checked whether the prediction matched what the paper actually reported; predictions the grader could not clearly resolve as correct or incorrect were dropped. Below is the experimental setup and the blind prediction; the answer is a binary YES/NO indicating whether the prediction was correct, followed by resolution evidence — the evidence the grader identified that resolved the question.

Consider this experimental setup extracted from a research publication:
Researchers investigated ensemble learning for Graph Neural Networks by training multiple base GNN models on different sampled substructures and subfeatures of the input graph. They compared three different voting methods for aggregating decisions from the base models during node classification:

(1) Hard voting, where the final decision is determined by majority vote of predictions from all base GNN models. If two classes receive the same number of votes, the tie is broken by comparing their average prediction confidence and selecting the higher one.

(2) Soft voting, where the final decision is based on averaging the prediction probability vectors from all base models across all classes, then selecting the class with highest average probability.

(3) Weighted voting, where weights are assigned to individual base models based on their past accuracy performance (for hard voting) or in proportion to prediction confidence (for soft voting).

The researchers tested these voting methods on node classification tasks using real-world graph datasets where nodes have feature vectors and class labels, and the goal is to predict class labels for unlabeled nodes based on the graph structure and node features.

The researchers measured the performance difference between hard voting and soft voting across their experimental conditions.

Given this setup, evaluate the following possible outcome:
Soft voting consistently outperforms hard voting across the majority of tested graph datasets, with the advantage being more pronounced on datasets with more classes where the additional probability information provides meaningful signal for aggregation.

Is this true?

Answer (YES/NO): NO